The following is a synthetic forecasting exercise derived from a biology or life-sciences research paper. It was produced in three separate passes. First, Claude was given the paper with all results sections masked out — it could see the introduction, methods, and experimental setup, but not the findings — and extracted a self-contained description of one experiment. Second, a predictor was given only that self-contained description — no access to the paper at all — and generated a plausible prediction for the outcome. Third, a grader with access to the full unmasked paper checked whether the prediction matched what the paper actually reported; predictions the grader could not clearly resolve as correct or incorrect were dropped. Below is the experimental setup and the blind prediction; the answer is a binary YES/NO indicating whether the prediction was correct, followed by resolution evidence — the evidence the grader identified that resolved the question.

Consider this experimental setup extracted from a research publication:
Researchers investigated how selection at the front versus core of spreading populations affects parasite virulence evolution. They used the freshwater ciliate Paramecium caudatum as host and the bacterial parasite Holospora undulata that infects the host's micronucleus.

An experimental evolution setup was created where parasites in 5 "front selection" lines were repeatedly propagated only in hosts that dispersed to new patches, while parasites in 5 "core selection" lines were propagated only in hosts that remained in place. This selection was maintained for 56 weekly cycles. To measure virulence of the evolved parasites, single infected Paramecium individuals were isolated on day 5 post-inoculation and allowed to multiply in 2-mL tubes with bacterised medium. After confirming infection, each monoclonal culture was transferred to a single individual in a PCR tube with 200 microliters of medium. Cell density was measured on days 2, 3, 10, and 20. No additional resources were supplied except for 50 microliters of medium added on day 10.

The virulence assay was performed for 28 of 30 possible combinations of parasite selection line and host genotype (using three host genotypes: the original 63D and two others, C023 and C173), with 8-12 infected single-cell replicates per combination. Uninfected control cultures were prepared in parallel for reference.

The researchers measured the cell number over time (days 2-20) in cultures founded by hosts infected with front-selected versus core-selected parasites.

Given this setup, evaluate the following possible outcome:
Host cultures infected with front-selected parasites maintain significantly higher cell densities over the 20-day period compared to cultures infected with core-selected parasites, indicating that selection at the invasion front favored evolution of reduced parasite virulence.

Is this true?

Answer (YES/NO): YES